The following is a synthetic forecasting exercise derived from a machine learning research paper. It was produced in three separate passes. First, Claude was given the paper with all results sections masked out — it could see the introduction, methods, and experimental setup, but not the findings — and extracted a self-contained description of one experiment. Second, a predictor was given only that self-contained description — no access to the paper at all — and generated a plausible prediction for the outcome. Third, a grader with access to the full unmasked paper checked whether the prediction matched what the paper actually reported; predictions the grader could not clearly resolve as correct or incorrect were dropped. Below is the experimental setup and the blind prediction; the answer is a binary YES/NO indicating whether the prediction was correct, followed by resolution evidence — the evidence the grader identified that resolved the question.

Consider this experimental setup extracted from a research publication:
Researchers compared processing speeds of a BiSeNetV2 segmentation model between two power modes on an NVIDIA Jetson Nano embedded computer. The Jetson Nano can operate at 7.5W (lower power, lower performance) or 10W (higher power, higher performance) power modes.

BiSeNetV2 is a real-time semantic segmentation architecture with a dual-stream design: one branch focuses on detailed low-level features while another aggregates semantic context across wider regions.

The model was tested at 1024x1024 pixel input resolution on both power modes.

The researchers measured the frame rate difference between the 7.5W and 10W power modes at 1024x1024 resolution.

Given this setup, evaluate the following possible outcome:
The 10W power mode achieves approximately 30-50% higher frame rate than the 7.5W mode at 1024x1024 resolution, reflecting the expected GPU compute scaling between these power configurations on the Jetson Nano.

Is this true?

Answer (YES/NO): NO